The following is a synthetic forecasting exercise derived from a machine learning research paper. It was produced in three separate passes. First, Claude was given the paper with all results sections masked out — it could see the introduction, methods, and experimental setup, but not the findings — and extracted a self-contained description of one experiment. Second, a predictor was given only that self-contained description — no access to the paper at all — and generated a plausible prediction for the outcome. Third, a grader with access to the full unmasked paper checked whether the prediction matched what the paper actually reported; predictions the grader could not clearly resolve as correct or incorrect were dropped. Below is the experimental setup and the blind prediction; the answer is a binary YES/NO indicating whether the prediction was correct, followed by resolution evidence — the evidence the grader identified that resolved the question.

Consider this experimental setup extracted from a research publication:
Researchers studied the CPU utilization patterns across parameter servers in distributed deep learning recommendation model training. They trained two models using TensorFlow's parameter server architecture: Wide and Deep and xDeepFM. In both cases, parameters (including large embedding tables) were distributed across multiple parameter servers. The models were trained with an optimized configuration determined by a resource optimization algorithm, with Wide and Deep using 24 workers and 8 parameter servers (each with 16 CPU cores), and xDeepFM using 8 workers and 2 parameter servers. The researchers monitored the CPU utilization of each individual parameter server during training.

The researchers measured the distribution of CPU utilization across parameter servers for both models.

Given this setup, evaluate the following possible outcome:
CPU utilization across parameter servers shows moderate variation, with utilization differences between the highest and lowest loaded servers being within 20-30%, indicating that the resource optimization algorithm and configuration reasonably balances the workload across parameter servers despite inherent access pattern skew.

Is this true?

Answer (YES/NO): NO